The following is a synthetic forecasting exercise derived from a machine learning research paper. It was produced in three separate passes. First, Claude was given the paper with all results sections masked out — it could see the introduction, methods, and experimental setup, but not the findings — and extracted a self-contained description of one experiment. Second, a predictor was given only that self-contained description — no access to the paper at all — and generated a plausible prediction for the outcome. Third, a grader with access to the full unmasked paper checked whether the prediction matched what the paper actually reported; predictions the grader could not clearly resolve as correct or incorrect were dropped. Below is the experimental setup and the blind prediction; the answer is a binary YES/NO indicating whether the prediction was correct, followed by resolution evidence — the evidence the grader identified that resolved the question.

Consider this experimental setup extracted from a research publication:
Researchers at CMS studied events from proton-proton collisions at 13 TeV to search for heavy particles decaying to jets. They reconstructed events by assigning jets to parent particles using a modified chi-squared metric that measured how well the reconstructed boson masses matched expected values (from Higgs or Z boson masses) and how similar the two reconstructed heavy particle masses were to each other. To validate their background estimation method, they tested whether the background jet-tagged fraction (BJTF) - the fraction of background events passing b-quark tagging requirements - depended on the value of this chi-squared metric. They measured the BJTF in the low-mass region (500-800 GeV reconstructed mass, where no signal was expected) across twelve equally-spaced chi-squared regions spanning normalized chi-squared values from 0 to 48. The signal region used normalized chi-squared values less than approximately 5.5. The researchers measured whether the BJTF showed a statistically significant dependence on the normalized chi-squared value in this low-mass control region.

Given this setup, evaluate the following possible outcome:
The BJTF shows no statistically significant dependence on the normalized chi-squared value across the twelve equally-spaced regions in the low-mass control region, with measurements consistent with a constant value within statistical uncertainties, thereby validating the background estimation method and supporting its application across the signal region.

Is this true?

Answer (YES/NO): YES